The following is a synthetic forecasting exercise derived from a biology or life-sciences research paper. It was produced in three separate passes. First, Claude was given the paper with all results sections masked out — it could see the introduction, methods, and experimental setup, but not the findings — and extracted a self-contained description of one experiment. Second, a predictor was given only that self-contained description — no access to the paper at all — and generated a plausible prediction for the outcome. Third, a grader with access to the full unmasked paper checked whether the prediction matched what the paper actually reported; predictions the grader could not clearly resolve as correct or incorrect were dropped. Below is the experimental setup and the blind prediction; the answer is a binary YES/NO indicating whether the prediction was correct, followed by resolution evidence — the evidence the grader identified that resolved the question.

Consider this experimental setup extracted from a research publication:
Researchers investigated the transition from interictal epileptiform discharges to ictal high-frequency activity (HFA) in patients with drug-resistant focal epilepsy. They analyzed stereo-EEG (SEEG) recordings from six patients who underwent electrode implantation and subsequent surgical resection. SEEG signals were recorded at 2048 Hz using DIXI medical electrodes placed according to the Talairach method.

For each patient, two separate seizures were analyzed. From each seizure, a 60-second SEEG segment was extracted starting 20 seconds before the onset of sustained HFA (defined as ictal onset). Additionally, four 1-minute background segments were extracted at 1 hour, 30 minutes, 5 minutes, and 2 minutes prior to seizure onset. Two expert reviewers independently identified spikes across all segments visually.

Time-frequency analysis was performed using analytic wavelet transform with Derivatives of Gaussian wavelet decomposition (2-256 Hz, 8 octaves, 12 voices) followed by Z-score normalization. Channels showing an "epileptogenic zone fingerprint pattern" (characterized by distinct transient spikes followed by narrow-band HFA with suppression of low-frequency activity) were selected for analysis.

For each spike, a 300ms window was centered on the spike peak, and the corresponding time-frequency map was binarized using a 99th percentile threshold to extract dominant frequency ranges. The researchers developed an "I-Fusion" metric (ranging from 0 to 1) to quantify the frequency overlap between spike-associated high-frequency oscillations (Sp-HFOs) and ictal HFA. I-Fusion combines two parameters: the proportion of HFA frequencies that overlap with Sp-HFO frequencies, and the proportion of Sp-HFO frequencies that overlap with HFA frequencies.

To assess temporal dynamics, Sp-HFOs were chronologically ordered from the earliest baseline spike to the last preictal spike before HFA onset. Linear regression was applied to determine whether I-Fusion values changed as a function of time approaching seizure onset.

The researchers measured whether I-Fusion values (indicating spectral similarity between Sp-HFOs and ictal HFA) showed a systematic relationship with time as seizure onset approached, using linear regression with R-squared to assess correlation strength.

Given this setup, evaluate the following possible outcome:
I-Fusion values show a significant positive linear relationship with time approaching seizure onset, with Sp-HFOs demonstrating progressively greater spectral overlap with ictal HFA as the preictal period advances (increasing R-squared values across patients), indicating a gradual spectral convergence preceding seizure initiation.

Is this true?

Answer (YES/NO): YES